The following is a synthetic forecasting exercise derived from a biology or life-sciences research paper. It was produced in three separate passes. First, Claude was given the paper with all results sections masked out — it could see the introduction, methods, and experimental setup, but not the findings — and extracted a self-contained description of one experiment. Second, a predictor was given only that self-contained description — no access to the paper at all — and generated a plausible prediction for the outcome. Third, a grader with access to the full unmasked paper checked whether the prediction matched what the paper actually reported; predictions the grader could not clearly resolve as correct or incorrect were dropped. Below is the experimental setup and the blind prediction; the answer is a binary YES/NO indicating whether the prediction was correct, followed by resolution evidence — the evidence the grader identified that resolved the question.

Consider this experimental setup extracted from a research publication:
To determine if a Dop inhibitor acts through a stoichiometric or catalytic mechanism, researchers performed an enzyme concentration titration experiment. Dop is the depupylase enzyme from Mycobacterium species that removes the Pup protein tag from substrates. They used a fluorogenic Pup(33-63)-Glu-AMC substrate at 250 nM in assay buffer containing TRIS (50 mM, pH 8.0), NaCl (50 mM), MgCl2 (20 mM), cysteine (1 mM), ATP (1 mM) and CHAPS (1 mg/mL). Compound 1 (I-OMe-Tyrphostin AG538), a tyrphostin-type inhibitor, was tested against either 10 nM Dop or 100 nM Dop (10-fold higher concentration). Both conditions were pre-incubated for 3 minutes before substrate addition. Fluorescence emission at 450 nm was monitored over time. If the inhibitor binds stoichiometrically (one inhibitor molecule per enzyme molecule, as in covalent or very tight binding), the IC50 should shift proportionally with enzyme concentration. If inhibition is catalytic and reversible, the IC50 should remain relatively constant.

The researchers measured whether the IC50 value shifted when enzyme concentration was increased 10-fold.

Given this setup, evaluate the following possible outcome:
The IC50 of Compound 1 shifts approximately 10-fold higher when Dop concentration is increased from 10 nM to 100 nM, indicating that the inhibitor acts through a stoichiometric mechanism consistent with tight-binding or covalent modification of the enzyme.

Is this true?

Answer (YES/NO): NO